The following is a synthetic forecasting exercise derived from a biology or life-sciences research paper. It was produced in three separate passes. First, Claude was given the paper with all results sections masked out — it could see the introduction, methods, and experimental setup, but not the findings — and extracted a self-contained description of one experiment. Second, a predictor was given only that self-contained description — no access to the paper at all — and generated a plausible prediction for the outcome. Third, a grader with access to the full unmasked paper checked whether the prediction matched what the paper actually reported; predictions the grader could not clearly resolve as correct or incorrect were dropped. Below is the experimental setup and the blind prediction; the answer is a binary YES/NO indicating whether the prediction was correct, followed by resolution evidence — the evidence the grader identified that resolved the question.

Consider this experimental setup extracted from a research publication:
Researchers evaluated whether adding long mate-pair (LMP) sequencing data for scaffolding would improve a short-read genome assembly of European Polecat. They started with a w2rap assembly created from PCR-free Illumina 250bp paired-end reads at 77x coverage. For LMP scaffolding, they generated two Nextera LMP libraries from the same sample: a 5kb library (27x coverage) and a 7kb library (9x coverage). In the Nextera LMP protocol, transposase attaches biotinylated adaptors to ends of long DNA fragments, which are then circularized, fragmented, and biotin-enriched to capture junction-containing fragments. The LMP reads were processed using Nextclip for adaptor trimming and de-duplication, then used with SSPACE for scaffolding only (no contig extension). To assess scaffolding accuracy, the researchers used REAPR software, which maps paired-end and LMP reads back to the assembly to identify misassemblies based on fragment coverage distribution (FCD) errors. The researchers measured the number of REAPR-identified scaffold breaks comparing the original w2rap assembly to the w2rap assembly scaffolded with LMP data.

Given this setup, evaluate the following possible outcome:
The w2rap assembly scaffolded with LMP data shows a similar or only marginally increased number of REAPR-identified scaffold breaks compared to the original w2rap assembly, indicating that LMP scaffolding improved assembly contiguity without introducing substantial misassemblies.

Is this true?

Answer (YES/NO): NO